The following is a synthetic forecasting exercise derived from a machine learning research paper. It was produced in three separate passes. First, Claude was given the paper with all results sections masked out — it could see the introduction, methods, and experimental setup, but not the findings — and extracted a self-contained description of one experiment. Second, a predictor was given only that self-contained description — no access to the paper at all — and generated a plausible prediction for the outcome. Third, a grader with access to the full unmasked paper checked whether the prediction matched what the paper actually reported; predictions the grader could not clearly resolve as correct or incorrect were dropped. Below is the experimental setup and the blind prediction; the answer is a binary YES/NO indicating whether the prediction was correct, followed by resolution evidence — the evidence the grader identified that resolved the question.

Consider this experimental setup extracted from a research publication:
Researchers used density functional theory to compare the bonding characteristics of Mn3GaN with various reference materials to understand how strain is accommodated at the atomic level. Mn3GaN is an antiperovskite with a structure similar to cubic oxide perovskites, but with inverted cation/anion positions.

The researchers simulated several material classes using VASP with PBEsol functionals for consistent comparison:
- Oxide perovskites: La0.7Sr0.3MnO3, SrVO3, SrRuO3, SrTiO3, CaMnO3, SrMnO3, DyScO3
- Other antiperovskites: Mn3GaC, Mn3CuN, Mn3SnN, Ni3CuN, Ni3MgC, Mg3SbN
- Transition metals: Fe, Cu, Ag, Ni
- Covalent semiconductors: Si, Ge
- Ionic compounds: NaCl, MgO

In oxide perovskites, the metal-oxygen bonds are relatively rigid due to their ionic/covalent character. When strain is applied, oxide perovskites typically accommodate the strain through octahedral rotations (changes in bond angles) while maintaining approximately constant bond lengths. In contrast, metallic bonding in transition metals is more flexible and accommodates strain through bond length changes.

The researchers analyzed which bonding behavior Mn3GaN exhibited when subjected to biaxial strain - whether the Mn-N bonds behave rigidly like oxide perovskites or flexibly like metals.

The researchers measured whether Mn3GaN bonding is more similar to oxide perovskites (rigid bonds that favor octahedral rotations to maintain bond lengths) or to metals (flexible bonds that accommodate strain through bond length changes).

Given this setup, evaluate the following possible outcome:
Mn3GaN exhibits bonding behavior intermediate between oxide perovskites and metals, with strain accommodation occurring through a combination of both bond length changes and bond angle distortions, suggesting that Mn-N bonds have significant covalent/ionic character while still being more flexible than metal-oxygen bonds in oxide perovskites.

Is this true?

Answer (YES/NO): NO